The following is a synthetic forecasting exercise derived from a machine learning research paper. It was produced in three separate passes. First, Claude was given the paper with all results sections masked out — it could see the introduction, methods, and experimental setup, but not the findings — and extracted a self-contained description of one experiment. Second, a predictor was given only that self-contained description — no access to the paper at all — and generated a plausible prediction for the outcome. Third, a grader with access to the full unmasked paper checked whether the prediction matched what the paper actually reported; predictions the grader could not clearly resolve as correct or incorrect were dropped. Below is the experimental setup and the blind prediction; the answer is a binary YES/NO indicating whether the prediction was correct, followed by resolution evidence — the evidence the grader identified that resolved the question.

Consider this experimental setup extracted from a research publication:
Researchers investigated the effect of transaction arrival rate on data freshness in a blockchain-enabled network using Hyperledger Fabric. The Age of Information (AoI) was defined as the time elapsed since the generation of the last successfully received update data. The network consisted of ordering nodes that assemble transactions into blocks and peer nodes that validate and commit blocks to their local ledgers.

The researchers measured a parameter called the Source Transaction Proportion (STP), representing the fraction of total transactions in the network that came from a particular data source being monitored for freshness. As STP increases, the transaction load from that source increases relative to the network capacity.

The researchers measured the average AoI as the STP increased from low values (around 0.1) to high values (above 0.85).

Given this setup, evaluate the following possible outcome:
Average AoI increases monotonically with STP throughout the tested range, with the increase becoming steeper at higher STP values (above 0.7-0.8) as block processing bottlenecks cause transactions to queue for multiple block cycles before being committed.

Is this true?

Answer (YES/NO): NO